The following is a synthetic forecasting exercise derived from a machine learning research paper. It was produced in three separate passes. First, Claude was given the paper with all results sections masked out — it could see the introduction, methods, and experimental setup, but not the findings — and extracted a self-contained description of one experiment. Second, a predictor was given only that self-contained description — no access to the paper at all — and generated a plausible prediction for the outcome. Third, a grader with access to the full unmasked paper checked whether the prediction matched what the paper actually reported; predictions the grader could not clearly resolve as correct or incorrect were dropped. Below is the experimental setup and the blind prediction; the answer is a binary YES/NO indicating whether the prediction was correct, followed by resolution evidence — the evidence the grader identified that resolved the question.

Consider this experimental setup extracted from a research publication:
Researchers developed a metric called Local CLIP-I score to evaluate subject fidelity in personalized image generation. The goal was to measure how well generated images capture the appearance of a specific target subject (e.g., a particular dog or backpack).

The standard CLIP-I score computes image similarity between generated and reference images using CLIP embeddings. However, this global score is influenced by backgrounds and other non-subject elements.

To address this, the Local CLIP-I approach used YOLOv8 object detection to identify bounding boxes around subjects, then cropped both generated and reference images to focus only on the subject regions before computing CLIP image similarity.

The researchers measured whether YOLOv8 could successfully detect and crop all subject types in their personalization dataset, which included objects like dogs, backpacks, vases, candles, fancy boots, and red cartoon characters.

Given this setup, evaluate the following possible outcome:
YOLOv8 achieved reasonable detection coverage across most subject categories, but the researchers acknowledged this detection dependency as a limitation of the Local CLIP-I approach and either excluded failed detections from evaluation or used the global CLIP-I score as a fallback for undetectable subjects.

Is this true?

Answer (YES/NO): YES